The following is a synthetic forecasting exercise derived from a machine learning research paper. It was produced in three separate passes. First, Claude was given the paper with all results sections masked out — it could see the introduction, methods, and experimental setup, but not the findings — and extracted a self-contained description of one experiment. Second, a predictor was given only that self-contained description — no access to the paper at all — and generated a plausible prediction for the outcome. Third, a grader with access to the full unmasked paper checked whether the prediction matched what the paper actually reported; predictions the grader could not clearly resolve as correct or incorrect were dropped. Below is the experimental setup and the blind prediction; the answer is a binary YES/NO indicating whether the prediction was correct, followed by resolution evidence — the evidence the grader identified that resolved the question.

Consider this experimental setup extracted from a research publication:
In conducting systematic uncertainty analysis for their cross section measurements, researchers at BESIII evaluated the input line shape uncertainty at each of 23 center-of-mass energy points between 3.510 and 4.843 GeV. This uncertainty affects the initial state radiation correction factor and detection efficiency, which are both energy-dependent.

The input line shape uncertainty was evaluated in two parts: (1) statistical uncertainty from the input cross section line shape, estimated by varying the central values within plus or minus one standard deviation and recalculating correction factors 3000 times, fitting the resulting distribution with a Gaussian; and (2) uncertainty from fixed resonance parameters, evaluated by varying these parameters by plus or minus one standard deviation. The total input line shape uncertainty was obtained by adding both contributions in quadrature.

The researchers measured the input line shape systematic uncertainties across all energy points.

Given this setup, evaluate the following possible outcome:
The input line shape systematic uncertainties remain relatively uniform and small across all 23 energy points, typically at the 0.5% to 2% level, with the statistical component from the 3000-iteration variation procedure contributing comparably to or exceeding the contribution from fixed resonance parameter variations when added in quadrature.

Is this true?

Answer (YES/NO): NO